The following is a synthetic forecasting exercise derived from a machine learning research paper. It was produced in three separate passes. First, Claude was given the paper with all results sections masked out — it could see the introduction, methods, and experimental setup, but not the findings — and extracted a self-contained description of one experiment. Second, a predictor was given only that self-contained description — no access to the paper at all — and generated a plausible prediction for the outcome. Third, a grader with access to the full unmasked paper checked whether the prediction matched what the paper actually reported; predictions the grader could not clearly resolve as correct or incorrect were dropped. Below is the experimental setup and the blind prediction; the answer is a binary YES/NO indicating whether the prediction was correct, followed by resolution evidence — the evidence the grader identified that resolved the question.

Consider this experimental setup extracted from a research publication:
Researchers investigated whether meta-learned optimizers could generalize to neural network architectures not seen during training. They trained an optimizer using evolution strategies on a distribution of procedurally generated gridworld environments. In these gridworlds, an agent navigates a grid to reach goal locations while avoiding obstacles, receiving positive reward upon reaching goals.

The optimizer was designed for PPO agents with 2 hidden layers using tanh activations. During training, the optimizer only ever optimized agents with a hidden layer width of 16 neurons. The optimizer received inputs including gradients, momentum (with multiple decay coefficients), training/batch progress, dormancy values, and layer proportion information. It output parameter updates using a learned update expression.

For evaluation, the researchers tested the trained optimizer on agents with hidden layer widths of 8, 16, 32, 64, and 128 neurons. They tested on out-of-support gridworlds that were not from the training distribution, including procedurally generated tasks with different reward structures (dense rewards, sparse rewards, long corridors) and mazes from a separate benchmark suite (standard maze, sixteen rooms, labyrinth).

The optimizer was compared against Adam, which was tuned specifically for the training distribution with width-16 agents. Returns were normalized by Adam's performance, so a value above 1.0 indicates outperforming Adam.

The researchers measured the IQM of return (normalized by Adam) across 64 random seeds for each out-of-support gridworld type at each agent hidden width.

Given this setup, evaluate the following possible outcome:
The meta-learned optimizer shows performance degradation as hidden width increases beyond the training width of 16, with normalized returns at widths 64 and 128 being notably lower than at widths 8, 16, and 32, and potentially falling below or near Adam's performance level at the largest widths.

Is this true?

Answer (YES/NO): NO